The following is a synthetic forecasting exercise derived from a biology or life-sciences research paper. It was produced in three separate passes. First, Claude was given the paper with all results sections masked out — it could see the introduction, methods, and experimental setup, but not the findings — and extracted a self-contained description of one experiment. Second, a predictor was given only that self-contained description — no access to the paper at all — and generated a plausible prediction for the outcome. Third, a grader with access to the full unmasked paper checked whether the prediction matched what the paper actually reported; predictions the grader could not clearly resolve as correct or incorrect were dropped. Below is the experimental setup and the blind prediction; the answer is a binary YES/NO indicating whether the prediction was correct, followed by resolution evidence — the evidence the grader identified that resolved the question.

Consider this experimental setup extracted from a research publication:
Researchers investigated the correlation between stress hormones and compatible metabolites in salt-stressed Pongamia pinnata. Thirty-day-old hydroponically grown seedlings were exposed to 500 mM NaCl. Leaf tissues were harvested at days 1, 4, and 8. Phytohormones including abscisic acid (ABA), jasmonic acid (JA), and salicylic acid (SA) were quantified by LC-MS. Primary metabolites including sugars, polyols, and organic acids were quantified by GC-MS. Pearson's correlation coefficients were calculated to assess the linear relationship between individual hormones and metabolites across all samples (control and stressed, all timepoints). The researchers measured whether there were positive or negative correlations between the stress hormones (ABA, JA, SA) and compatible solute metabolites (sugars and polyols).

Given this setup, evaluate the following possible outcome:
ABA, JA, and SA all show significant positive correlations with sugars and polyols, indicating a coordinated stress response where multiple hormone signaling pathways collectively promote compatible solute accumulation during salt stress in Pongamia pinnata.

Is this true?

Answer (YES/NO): YES